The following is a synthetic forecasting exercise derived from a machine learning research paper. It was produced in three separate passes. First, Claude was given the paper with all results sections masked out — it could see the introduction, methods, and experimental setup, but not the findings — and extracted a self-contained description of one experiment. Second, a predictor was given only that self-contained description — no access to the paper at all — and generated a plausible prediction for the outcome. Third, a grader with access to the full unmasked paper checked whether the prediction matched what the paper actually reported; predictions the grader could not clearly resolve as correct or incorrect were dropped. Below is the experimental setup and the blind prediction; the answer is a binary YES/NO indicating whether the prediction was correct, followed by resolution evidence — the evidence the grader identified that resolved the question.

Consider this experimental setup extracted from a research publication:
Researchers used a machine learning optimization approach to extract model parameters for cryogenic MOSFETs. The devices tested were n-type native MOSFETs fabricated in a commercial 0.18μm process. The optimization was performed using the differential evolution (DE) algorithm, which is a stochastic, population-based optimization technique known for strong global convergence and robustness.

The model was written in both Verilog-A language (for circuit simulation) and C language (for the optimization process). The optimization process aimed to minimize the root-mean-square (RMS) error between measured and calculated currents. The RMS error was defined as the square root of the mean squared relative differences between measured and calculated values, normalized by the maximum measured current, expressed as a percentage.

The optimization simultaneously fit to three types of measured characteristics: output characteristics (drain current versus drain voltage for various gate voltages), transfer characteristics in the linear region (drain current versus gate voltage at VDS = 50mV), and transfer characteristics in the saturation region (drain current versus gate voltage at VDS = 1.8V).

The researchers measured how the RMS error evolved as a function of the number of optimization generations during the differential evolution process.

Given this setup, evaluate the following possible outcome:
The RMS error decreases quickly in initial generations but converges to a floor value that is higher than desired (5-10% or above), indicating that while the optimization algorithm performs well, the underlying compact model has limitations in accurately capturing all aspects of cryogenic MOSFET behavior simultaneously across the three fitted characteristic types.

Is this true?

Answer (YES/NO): NO